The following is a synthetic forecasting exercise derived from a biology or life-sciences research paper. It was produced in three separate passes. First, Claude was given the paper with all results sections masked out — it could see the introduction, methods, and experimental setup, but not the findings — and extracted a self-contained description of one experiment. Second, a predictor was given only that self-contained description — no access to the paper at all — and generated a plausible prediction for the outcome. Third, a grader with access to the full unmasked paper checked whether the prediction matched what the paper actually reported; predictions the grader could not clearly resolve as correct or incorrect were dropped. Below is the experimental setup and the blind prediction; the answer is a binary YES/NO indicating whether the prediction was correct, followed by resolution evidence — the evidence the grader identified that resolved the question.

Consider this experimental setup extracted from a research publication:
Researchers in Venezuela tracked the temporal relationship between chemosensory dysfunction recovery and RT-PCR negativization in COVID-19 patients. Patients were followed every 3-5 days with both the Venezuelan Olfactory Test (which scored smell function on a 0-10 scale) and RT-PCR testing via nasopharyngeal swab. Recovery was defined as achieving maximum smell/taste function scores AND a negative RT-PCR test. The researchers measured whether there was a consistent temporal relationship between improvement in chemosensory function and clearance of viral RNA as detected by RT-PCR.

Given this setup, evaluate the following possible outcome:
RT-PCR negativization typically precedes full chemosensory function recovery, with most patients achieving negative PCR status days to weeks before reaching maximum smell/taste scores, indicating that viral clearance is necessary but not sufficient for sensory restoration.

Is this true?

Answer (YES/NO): NO